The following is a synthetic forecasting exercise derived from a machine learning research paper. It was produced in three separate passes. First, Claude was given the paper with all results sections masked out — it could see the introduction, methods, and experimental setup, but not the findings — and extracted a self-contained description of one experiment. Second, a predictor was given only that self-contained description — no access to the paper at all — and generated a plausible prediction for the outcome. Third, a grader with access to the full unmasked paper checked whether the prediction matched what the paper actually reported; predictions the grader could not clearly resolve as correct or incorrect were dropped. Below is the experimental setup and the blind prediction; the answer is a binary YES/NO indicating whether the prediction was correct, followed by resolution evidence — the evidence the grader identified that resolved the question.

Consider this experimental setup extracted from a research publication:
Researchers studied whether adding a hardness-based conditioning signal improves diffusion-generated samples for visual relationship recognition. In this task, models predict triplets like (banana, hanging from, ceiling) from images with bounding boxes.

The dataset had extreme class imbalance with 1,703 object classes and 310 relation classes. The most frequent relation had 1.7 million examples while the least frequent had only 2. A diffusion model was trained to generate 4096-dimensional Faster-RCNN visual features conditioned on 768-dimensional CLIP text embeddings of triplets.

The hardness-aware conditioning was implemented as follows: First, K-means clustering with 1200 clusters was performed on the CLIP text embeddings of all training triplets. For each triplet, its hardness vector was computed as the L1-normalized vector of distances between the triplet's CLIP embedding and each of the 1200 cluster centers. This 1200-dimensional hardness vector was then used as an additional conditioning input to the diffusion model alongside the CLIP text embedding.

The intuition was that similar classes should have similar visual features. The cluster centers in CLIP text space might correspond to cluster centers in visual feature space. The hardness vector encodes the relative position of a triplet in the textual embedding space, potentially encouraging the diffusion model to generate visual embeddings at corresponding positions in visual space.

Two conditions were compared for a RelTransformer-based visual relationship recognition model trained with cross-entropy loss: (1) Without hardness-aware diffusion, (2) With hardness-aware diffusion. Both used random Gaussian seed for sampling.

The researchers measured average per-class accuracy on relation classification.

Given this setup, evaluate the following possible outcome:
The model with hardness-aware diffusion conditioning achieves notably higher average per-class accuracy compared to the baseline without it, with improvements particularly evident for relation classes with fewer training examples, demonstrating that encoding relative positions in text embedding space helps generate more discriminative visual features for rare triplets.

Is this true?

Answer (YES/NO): NO